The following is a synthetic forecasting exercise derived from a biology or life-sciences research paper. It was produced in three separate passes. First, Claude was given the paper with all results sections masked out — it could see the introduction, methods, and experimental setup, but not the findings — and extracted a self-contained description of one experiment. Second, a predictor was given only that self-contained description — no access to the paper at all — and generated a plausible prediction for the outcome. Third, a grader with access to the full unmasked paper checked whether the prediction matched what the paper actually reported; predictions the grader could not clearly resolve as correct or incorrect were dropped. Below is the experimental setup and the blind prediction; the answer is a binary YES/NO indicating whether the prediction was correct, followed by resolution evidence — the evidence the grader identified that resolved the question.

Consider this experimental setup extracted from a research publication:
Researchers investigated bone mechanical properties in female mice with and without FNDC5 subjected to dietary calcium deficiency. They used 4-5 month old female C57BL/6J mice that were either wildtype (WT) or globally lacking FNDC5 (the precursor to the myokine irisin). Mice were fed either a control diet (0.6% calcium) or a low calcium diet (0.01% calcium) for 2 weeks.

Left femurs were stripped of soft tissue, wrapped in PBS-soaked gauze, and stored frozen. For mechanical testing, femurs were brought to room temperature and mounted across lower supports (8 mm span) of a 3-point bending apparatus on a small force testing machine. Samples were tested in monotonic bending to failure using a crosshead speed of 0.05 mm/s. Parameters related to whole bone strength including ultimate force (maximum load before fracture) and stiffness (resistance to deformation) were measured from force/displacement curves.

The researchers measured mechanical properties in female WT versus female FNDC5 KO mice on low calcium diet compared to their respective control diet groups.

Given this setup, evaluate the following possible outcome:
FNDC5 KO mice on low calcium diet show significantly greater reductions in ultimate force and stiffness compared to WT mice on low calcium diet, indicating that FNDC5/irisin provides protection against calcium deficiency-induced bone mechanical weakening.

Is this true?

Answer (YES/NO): NO